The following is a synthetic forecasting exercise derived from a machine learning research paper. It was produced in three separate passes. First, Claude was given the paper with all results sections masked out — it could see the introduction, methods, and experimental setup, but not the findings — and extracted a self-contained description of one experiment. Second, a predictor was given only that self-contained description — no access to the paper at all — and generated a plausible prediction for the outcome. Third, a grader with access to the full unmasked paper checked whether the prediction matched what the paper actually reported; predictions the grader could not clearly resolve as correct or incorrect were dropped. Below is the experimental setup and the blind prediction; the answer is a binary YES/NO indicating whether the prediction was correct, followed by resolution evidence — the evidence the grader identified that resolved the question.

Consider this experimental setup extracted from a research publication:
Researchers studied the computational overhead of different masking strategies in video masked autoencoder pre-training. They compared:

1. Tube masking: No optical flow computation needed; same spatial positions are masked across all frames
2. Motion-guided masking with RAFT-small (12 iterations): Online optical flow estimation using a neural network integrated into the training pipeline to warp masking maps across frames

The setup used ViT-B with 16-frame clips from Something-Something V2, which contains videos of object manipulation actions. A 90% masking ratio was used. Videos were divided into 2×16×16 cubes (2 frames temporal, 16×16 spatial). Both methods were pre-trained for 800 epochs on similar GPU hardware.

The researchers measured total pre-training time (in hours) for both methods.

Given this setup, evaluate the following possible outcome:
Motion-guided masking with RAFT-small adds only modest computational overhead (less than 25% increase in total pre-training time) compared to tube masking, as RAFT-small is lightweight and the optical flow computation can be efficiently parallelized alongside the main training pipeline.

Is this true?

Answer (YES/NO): NO